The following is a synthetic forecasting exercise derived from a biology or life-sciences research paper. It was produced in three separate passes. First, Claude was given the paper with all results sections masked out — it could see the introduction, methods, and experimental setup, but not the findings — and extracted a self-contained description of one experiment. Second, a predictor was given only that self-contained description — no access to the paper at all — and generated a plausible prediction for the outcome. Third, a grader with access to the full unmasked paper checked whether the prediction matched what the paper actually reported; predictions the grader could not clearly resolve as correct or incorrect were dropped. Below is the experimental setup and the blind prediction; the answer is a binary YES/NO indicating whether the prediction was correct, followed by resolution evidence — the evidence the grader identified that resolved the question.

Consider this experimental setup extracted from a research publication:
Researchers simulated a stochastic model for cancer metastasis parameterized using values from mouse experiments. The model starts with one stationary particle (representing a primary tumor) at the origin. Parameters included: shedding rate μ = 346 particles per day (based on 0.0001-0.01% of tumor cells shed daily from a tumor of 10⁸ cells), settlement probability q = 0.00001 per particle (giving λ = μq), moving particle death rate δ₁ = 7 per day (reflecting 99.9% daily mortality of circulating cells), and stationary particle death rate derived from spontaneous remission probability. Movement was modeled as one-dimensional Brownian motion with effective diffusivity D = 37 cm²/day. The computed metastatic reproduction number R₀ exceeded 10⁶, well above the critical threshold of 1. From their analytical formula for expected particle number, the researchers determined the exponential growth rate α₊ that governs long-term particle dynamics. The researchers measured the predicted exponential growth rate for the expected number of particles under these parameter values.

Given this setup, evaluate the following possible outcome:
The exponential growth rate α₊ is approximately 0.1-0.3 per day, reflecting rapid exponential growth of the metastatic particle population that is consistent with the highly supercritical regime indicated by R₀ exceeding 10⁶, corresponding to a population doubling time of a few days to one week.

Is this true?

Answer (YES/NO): YES